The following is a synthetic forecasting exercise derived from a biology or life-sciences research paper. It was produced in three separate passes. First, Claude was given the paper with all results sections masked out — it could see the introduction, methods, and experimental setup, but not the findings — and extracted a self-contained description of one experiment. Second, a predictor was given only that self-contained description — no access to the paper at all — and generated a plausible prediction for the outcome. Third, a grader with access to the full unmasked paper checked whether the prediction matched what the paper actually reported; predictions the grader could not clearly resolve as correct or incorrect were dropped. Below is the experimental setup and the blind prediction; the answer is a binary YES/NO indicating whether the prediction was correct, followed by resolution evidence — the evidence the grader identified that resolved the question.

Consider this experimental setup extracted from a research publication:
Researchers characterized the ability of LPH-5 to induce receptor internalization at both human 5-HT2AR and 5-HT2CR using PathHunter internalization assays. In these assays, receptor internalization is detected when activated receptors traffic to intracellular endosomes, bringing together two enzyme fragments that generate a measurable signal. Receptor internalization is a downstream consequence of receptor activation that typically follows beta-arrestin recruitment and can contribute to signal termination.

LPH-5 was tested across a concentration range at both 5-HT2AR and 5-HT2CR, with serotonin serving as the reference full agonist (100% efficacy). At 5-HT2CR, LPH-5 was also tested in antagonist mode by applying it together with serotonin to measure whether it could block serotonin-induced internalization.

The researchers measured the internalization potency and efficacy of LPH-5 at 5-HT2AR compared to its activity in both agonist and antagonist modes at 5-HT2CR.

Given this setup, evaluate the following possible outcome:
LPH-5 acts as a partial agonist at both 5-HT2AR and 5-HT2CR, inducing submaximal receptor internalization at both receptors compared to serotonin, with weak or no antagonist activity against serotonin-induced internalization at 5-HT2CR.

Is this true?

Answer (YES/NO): NO